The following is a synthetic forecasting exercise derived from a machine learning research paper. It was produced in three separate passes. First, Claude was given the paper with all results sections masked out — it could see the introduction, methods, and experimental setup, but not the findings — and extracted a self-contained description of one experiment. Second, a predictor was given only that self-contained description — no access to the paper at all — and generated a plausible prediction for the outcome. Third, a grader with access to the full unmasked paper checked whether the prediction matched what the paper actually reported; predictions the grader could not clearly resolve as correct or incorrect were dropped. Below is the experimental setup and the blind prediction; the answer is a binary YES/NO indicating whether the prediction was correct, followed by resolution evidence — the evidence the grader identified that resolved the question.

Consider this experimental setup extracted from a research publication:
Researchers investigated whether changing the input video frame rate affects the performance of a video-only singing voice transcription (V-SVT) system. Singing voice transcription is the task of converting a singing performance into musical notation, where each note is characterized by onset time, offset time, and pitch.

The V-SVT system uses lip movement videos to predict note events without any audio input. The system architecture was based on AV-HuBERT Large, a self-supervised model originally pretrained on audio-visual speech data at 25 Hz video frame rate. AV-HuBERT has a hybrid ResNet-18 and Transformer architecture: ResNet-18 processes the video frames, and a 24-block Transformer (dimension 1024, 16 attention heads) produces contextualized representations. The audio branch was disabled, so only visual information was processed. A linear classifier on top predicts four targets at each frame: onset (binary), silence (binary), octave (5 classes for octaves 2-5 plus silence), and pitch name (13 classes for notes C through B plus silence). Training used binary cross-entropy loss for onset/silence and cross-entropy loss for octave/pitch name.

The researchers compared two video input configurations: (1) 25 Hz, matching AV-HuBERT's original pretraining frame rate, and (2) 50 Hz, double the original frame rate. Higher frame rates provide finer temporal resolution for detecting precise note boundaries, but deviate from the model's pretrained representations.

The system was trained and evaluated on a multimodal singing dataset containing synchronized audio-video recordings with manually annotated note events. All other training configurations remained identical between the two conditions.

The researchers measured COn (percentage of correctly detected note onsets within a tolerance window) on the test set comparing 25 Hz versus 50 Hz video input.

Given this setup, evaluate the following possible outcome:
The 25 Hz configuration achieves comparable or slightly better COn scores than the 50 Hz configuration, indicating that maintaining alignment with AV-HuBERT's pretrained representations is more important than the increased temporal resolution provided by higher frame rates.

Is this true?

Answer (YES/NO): NO